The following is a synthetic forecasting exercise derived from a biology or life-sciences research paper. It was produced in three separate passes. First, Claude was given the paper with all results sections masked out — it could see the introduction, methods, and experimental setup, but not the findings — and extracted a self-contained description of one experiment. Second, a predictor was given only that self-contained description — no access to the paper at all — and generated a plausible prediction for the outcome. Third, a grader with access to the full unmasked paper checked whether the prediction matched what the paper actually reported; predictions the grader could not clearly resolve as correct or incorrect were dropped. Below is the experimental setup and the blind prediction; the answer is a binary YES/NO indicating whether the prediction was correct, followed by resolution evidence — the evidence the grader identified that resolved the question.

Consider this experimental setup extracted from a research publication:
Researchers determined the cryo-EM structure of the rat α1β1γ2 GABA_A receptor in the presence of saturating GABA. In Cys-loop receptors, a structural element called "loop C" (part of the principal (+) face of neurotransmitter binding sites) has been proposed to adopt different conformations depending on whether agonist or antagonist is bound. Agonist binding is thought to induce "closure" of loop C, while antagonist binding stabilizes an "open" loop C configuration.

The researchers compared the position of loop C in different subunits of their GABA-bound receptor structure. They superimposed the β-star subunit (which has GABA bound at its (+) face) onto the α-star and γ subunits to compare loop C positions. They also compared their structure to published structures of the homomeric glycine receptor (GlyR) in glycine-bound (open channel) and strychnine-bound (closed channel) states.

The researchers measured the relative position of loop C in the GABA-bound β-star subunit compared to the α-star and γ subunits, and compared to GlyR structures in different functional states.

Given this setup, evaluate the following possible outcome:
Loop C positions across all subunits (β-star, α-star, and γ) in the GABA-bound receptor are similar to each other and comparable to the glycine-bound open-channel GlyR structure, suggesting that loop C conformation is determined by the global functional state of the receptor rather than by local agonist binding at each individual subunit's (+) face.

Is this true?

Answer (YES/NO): NO